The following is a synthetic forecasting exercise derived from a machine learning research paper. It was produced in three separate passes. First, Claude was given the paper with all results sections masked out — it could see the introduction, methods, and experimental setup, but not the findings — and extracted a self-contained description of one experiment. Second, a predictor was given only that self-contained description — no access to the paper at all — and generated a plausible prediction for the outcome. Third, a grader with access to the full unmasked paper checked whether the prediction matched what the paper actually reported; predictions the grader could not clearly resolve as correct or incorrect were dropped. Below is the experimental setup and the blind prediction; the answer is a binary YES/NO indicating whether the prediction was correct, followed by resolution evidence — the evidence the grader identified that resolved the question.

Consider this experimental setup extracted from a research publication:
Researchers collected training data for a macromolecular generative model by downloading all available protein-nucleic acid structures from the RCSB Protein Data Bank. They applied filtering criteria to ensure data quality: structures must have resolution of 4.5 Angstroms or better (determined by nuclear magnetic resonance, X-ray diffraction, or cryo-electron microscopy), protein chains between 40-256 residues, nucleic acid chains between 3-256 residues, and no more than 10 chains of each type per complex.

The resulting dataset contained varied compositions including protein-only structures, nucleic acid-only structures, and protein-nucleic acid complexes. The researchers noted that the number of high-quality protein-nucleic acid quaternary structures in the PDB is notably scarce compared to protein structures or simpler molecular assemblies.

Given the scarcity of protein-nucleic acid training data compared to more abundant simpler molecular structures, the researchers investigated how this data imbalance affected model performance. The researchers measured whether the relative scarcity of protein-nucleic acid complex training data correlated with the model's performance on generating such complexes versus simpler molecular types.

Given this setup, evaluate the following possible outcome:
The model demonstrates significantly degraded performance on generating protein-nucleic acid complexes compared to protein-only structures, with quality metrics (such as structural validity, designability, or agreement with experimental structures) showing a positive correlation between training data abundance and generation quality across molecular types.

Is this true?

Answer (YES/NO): NO